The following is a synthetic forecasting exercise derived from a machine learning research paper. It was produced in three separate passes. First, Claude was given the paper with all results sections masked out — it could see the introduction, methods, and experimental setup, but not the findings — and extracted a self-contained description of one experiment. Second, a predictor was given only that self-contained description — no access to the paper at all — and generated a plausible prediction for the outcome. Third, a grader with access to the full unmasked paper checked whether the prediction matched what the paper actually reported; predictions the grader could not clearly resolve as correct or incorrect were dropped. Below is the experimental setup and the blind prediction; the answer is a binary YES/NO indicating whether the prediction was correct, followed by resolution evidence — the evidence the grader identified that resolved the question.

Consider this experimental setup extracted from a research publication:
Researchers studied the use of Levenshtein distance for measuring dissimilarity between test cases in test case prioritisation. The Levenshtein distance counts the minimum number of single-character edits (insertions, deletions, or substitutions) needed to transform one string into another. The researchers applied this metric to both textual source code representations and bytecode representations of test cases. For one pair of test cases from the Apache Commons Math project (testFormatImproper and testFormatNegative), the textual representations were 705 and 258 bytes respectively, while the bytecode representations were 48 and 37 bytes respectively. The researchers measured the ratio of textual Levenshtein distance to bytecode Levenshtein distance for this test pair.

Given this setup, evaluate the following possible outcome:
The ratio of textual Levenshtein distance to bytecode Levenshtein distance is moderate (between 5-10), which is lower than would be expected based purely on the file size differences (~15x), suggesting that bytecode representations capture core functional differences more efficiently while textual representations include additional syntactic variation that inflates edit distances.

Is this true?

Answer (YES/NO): NO